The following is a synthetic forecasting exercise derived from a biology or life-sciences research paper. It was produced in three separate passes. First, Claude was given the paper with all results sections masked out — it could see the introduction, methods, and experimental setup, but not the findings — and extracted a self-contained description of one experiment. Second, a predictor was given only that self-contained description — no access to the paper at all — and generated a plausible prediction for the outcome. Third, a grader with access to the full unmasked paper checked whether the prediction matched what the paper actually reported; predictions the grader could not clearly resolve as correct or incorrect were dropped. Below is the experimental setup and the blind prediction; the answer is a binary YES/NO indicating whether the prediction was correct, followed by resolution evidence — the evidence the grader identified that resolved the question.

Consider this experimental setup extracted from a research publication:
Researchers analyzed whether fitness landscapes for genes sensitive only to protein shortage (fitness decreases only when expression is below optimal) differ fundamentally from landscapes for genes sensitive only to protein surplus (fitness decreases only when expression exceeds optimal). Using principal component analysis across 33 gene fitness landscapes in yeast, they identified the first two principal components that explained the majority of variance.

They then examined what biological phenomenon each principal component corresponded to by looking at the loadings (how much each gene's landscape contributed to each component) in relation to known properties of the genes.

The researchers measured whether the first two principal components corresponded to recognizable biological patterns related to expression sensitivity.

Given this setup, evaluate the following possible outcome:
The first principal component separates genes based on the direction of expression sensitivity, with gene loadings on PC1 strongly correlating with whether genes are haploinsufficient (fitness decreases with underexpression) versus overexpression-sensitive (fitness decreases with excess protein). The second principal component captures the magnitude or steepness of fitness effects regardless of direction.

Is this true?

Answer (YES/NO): NO